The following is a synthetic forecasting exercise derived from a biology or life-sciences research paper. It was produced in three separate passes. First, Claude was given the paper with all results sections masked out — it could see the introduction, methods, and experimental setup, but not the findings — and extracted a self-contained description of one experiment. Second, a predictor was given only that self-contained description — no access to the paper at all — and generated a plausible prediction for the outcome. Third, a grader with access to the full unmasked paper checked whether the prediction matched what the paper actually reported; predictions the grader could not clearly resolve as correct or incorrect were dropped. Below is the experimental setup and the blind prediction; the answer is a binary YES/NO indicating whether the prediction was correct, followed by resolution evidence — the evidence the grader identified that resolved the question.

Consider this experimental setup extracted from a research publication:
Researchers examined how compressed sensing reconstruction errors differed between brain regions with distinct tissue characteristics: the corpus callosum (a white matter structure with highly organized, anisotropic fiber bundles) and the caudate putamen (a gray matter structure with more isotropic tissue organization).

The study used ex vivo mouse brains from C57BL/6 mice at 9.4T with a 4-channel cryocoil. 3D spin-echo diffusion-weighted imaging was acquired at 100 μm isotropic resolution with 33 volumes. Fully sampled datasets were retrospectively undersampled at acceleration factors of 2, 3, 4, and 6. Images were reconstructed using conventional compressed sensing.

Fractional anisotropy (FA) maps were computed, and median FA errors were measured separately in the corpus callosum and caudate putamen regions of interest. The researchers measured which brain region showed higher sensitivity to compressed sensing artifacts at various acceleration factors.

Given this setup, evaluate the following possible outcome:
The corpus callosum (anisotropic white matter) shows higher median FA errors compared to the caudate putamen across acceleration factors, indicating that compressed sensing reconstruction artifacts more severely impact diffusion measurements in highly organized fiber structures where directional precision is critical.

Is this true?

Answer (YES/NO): NO